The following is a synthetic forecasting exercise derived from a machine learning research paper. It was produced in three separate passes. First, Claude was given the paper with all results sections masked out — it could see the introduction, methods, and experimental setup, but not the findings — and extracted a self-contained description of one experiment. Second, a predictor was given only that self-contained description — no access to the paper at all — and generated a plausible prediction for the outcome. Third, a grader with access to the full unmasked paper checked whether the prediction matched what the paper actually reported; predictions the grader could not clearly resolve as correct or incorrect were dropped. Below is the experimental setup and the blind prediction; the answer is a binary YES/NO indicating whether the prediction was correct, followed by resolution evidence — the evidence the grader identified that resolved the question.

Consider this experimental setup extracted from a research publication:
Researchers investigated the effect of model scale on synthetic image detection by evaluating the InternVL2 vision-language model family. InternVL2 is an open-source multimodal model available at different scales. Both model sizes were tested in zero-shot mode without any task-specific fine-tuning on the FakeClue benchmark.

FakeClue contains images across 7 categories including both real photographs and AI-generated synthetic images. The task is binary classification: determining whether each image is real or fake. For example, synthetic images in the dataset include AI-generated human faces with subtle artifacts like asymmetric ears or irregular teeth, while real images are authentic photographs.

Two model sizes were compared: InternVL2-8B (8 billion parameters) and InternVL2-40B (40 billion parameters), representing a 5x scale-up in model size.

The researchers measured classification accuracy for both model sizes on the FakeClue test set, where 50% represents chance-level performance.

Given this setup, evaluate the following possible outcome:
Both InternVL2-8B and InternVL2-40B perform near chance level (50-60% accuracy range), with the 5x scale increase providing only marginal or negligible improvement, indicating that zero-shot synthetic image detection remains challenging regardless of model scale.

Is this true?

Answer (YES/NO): YES